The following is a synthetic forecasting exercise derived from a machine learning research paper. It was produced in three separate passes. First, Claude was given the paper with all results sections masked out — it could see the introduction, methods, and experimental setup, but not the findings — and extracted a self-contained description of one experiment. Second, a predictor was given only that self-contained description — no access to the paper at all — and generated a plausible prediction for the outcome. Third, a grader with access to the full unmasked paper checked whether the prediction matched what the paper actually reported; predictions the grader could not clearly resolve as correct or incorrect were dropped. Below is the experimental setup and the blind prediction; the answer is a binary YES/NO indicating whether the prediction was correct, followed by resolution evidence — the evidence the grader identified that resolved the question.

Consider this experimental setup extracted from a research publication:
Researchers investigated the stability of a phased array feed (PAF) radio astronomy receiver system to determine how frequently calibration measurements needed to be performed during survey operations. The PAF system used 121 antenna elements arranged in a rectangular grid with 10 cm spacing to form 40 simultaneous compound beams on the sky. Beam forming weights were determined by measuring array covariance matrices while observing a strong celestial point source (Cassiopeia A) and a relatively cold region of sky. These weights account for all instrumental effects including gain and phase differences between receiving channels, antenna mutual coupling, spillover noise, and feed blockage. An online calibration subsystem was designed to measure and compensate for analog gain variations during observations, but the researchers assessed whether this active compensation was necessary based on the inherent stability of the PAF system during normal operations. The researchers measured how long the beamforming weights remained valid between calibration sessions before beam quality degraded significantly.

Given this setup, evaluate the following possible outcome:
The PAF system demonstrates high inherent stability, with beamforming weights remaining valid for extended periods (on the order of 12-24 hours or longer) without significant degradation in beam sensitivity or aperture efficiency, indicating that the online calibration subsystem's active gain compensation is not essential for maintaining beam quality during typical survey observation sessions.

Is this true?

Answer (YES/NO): YES